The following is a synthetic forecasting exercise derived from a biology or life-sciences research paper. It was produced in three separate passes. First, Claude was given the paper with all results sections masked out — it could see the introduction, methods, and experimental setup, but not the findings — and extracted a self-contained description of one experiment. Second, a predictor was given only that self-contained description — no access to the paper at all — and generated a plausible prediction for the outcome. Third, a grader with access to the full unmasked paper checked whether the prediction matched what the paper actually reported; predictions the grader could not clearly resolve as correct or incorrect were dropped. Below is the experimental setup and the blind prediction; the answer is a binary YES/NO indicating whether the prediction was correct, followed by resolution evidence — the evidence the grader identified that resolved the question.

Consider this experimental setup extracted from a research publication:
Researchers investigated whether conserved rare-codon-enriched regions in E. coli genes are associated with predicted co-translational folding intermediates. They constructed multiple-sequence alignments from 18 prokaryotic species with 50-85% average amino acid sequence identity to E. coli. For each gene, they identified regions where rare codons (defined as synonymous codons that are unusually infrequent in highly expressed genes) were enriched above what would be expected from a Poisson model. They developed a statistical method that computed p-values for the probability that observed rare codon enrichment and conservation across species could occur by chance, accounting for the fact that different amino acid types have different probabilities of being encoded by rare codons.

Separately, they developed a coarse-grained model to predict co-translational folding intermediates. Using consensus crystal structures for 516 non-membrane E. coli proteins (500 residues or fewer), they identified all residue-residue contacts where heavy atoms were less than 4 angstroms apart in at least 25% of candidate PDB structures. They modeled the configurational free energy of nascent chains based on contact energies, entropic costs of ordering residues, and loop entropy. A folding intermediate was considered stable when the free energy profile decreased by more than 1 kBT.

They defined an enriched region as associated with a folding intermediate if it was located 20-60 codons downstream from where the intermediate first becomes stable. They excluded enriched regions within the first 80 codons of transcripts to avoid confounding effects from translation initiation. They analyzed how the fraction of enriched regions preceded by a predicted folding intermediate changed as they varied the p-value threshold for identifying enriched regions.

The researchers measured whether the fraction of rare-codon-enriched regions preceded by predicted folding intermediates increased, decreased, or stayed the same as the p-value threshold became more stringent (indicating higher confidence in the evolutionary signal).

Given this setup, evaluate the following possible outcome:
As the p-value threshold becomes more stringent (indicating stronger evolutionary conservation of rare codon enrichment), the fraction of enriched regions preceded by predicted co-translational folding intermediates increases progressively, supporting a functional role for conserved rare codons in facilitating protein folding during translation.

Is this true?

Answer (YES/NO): YES